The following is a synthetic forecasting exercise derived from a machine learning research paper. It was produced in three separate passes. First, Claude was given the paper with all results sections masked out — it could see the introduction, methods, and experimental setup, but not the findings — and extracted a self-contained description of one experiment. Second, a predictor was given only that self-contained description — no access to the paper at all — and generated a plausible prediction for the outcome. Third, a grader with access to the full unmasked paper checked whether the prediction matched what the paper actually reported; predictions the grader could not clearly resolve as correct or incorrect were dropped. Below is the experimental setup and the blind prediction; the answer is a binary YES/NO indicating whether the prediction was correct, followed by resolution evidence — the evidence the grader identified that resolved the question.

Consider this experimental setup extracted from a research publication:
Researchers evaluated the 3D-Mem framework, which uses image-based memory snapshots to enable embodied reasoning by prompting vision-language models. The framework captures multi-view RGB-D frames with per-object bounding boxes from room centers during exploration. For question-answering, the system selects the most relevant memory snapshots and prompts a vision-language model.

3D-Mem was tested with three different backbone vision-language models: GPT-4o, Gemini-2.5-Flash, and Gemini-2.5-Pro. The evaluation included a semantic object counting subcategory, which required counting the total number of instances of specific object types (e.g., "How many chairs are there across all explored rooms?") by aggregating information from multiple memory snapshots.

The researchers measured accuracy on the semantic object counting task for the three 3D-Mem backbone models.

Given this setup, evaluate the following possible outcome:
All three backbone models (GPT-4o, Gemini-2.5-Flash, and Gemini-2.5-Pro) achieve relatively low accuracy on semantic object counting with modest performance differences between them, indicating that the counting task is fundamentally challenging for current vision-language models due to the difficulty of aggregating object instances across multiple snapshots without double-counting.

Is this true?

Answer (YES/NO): NO